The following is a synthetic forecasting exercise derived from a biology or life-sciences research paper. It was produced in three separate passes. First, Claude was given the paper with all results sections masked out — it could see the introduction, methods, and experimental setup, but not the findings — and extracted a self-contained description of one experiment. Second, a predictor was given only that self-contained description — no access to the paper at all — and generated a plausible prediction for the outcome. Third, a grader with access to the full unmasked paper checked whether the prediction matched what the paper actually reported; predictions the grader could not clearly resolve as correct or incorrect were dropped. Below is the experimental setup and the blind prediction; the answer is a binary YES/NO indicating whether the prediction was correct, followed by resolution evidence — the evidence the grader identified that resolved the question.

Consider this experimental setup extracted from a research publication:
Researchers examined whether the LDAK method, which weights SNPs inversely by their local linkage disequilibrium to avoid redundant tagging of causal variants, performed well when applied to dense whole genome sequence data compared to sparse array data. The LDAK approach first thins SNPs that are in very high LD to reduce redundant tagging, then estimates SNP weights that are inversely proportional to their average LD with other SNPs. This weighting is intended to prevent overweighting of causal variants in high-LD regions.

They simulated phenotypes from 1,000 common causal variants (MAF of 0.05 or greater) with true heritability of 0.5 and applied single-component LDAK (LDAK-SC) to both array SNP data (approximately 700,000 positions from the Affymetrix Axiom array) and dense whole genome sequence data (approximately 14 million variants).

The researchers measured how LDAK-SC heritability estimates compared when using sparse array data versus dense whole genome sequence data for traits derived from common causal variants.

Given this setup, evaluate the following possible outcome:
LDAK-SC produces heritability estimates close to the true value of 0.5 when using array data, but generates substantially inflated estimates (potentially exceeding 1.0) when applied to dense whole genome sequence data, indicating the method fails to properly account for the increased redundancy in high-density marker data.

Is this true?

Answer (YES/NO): NO